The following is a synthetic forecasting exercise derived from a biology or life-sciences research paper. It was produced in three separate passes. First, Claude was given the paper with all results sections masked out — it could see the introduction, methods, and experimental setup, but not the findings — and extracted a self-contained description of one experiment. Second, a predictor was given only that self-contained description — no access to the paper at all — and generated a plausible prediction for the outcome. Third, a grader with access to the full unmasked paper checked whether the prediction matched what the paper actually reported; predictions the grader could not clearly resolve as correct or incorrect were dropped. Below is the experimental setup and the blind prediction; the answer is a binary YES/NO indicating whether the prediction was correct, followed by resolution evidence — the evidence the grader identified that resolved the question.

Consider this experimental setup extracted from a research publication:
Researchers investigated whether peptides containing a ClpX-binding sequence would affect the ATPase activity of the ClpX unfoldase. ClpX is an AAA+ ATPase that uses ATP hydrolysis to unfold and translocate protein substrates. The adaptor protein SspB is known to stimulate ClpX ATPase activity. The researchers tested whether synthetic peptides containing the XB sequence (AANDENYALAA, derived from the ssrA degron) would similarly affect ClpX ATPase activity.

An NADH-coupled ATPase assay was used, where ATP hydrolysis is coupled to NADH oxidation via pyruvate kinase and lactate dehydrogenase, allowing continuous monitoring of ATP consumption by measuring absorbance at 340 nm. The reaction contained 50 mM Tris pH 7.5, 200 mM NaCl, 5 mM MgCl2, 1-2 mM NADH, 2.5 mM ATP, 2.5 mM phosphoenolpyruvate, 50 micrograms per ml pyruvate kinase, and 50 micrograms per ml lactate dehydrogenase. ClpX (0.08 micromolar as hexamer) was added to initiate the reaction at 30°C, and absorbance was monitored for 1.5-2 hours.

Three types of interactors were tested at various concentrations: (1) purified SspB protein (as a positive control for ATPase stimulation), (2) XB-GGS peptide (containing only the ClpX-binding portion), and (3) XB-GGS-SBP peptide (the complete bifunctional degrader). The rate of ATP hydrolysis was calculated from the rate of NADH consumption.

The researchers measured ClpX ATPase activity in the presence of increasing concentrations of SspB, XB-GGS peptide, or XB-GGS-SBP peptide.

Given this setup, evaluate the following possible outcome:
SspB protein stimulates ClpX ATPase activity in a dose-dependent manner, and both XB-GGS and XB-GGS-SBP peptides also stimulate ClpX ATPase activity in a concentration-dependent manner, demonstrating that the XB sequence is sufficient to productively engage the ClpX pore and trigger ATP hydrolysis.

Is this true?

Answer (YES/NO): NO